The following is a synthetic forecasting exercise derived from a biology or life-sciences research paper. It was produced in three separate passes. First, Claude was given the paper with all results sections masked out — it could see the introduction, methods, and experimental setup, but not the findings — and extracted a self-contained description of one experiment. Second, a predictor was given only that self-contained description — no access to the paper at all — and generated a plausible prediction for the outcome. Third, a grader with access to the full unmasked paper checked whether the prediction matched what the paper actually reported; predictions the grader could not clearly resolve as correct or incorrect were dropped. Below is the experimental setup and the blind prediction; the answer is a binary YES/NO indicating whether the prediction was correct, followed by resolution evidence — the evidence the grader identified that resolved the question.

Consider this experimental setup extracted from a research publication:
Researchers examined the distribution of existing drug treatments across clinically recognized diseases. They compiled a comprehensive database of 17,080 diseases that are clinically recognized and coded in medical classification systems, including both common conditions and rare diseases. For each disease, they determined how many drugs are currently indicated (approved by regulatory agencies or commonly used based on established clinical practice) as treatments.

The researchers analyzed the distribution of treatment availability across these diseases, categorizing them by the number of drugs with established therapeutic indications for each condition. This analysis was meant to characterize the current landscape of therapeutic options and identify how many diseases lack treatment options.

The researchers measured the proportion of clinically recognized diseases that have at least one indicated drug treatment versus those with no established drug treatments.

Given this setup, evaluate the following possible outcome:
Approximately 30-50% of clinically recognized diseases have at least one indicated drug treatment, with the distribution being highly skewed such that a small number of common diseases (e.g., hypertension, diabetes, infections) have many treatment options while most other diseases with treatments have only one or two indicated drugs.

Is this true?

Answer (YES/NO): NO